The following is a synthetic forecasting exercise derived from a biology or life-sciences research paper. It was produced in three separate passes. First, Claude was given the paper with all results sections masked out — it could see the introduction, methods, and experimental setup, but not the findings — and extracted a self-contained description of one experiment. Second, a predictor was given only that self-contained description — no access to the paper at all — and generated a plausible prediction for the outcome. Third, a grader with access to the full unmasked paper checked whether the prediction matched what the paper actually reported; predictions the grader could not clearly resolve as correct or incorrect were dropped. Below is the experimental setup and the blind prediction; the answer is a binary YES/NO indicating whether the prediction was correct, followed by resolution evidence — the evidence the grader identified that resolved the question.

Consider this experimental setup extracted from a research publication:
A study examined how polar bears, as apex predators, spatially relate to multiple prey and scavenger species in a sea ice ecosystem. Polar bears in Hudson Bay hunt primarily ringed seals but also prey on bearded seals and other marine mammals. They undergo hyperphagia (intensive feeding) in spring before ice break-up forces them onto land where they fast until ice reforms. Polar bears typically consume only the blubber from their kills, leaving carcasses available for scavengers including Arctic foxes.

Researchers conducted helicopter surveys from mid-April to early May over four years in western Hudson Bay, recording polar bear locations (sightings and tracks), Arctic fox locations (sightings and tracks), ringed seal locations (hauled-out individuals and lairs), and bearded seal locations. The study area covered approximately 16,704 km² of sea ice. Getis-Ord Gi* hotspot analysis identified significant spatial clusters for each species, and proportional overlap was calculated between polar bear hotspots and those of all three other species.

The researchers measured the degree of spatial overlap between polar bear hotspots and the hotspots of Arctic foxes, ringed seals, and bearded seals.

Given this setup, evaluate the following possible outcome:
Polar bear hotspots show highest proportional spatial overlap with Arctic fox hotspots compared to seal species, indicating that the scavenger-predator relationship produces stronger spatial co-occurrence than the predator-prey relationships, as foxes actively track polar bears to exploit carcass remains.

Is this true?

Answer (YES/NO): NO